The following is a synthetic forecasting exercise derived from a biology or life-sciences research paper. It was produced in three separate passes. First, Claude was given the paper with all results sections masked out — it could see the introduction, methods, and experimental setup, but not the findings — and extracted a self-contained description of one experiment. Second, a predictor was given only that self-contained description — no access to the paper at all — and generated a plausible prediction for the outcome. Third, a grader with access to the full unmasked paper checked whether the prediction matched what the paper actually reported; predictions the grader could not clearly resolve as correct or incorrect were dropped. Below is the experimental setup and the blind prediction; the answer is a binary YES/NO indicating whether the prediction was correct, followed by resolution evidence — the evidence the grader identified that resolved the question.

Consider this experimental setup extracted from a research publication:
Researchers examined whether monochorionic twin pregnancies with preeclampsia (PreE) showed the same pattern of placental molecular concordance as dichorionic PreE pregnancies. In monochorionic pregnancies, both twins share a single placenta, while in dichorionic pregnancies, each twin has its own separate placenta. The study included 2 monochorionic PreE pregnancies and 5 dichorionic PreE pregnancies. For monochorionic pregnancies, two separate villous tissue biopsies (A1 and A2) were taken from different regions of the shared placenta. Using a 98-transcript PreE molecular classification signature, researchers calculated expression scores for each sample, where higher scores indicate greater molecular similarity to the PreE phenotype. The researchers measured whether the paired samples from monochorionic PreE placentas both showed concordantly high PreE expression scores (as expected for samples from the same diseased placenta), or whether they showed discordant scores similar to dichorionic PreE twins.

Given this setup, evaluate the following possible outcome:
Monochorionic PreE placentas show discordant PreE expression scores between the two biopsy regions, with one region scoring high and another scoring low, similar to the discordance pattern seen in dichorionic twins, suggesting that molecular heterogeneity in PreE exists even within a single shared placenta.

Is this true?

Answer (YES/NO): NO